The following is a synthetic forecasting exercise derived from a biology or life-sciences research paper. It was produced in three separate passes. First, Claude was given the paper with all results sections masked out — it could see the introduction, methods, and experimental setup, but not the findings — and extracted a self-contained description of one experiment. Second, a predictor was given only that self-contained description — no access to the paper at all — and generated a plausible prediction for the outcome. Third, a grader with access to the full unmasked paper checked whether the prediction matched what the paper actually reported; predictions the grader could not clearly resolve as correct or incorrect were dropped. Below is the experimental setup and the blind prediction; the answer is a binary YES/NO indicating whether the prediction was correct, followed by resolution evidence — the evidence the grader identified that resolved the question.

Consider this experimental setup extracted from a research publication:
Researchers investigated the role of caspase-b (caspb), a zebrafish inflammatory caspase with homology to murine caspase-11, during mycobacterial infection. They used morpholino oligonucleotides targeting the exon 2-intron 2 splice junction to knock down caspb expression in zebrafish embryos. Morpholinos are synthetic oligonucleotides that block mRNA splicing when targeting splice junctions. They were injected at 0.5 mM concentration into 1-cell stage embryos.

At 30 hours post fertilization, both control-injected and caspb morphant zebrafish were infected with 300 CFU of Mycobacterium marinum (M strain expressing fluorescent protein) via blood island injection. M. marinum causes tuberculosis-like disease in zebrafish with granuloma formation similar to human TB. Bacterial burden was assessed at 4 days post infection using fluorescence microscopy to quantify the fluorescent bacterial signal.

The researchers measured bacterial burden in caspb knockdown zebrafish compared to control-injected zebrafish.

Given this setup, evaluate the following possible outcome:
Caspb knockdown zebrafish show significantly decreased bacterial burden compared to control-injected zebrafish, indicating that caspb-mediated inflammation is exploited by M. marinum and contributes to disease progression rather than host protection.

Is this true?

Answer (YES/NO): NO